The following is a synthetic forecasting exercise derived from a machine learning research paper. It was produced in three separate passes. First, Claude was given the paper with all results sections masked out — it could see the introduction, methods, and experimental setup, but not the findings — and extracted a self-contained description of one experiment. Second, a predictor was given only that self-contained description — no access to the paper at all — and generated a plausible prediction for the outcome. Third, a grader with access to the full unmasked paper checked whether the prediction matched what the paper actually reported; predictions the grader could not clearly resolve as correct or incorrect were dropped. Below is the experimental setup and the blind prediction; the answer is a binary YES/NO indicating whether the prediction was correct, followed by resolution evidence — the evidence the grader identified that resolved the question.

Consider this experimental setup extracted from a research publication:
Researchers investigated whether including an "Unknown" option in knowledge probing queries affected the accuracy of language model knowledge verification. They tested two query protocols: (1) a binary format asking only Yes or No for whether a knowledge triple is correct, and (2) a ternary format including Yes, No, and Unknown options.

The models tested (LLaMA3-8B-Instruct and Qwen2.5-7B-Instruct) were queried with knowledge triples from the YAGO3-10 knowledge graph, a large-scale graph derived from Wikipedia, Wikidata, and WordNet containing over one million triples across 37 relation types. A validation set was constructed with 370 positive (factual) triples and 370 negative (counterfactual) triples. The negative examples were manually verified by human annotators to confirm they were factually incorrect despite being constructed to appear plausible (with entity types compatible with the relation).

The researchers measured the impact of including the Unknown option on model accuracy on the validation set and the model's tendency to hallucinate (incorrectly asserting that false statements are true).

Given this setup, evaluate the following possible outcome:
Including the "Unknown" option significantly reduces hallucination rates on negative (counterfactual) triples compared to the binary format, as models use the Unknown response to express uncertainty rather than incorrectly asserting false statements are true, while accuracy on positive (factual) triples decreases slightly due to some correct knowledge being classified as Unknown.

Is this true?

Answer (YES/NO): NO